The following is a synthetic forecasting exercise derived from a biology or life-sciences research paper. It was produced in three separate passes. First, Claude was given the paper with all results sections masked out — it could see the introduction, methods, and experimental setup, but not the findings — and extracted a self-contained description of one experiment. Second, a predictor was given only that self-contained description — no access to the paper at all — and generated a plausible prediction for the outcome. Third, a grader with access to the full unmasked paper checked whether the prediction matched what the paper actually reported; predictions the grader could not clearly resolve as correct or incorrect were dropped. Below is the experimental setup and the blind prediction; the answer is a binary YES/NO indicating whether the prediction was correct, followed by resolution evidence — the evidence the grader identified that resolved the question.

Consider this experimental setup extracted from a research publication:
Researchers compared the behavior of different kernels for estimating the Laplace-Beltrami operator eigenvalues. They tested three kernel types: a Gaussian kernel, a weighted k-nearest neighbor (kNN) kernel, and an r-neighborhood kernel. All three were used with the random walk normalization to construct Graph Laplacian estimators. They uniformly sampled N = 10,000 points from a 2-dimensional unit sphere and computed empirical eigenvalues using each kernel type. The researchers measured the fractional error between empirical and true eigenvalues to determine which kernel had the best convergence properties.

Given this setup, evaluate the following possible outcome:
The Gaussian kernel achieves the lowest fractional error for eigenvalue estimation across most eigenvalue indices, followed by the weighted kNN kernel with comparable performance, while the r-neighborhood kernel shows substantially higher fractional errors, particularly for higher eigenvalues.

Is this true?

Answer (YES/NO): NO